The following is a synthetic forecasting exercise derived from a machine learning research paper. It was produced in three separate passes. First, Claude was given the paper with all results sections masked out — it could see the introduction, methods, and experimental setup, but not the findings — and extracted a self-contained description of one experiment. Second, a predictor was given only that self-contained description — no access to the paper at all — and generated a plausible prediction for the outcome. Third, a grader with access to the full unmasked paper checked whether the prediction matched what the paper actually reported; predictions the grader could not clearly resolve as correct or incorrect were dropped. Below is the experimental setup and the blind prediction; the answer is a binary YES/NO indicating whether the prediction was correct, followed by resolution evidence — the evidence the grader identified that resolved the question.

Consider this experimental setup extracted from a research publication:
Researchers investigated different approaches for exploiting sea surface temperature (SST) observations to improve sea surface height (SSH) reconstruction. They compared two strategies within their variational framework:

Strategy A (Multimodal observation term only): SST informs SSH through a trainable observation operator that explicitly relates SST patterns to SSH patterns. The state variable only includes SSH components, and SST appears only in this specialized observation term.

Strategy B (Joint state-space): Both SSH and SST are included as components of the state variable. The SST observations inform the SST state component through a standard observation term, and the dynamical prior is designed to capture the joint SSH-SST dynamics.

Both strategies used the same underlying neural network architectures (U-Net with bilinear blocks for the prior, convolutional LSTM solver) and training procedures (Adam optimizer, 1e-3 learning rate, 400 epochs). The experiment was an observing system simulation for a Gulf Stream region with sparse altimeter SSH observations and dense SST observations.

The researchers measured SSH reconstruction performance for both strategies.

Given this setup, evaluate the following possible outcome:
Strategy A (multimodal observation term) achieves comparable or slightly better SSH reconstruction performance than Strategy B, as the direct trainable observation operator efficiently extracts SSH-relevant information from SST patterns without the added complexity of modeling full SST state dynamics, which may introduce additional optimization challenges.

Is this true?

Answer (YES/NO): YES